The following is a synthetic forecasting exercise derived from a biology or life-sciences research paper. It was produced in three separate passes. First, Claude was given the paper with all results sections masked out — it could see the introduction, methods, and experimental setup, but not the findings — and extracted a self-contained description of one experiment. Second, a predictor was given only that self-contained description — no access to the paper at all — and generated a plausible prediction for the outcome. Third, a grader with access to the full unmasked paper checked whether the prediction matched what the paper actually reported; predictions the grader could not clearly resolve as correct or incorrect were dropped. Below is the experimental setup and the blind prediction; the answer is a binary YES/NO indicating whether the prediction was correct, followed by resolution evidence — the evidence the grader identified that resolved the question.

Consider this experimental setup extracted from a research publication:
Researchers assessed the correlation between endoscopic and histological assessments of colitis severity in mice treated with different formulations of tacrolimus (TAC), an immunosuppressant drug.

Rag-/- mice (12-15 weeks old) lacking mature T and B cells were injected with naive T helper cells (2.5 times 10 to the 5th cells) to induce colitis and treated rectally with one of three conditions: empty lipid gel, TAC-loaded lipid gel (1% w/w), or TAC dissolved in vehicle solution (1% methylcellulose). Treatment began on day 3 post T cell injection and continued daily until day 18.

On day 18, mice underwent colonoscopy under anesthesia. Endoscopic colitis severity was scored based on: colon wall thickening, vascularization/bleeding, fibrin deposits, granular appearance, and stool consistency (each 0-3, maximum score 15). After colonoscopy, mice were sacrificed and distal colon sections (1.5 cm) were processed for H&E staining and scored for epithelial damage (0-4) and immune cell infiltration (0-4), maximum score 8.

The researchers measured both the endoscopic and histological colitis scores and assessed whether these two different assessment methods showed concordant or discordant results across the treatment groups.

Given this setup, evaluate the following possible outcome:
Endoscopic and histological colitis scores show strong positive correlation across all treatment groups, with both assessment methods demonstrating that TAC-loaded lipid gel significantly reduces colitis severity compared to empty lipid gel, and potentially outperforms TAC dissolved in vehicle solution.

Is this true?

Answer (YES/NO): NO